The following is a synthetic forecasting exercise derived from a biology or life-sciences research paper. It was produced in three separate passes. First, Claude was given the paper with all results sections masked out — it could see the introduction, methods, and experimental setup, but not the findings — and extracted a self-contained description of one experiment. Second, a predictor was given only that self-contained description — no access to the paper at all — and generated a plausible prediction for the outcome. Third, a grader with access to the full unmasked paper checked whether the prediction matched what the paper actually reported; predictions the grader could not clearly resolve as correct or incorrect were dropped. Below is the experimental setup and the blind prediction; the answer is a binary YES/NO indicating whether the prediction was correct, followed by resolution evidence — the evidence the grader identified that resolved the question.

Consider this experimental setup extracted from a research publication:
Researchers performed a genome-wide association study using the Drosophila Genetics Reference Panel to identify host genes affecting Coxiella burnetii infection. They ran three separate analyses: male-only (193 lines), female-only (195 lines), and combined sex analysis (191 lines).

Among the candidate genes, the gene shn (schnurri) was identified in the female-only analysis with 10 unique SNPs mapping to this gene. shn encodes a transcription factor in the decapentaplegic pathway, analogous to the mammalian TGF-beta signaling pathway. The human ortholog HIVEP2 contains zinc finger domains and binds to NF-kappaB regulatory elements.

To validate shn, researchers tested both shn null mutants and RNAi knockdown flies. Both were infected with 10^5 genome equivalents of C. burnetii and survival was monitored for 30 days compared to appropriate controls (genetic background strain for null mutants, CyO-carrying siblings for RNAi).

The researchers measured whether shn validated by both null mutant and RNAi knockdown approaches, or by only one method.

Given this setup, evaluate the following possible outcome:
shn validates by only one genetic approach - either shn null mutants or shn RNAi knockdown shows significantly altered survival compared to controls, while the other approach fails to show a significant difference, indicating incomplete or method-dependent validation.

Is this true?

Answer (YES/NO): YES